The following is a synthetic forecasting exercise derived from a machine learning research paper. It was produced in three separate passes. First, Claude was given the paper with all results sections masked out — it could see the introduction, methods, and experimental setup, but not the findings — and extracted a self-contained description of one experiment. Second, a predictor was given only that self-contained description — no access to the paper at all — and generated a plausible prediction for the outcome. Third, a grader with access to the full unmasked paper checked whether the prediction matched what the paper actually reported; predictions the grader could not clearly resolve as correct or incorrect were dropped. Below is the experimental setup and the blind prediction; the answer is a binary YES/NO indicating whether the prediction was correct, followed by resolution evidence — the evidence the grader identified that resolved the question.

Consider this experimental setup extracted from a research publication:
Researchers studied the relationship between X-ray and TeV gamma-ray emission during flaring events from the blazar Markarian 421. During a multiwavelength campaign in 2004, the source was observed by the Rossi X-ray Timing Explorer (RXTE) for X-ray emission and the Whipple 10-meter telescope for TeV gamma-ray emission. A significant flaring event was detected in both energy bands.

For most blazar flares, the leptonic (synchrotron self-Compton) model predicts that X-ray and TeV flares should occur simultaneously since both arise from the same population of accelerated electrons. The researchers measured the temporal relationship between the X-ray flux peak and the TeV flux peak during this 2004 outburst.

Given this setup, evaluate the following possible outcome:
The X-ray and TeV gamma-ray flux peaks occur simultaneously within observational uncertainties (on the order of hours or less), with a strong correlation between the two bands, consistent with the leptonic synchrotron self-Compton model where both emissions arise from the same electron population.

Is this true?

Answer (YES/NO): NO